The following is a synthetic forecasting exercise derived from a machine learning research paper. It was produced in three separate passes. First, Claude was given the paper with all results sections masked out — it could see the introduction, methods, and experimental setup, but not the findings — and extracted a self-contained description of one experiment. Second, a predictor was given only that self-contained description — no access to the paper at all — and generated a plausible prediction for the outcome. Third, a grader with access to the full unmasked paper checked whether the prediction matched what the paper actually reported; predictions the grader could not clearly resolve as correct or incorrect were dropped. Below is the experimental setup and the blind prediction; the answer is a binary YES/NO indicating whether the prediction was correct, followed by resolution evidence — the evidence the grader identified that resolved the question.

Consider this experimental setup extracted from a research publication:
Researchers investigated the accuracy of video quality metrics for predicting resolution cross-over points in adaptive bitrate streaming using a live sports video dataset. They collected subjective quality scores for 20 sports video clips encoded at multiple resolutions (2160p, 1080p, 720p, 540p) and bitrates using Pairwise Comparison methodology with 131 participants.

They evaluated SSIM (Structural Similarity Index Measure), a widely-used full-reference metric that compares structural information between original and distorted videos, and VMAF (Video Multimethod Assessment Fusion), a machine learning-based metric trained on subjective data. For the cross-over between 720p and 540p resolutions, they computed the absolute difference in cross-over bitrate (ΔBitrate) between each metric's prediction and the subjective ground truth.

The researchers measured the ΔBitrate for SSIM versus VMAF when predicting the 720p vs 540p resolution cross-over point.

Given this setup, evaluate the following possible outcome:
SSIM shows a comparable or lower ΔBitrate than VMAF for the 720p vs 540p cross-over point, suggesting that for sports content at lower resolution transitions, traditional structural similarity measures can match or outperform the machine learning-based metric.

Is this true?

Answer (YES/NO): NO